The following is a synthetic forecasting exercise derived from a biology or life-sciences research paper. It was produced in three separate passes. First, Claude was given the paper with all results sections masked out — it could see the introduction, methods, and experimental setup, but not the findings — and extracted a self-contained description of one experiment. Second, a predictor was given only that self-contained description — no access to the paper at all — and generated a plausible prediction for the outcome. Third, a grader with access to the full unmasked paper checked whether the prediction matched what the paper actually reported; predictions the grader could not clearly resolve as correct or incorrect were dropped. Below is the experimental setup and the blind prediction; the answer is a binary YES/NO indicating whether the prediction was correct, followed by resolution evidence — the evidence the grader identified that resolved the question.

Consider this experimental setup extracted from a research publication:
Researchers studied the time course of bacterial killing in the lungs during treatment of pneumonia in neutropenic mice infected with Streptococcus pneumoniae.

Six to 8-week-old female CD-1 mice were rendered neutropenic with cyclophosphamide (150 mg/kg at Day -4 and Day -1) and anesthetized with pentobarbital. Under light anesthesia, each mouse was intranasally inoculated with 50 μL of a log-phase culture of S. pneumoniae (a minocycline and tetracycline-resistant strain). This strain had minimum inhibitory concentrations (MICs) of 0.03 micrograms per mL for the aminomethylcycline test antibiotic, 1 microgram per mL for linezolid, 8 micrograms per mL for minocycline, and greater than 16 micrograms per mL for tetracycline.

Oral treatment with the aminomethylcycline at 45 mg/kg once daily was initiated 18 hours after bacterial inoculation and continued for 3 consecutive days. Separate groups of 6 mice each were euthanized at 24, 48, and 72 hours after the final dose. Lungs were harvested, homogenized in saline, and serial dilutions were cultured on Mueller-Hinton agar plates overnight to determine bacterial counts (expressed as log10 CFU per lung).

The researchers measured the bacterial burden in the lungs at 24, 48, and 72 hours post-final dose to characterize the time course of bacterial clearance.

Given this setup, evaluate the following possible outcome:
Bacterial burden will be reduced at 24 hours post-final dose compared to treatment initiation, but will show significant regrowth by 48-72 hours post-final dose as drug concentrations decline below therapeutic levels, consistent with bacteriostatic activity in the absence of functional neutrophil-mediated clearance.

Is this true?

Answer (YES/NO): NO